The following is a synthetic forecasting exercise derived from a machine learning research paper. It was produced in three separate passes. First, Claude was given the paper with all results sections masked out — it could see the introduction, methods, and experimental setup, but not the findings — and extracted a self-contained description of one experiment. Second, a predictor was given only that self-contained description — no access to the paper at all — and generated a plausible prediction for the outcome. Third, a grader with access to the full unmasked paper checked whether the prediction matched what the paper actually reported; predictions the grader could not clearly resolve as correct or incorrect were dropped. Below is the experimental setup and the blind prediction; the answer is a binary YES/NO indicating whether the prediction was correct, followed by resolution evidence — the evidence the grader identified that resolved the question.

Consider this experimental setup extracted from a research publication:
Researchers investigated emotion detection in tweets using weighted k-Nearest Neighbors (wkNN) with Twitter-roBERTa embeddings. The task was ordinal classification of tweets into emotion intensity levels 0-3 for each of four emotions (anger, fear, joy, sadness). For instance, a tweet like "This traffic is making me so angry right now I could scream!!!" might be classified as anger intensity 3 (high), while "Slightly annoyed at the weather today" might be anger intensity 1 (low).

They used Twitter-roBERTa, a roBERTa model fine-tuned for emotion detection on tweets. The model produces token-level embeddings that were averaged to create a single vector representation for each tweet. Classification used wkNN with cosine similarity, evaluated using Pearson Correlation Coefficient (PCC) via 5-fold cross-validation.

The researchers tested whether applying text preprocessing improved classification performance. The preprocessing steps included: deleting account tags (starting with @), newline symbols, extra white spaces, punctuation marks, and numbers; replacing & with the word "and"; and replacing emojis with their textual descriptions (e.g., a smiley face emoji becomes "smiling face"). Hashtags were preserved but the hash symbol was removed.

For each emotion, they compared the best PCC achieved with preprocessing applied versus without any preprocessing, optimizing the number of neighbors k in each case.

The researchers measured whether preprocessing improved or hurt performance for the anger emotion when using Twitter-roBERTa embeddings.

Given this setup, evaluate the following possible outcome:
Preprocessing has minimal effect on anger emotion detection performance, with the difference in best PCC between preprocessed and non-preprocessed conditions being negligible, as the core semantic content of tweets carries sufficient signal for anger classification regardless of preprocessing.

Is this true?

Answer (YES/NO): NO